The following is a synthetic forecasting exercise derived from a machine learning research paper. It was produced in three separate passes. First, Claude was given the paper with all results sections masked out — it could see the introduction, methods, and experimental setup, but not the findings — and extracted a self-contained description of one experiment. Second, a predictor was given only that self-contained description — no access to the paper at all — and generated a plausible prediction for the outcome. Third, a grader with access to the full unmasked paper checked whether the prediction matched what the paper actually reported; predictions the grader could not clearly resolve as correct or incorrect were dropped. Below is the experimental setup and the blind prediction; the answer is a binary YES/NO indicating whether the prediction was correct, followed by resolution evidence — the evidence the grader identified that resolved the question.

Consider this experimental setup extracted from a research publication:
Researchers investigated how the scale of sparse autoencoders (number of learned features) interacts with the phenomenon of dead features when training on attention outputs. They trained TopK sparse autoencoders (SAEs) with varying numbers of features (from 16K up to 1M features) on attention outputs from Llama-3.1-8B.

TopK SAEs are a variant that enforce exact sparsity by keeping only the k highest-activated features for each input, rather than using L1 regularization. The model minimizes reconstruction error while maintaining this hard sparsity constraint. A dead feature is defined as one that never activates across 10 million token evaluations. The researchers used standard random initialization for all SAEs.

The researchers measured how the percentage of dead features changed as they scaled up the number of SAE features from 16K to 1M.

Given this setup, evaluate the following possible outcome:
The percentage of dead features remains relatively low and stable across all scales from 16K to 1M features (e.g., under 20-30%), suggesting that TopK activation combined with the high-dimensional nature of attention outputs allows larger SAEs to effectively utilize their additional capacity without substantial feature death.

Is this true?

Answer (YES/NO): NO